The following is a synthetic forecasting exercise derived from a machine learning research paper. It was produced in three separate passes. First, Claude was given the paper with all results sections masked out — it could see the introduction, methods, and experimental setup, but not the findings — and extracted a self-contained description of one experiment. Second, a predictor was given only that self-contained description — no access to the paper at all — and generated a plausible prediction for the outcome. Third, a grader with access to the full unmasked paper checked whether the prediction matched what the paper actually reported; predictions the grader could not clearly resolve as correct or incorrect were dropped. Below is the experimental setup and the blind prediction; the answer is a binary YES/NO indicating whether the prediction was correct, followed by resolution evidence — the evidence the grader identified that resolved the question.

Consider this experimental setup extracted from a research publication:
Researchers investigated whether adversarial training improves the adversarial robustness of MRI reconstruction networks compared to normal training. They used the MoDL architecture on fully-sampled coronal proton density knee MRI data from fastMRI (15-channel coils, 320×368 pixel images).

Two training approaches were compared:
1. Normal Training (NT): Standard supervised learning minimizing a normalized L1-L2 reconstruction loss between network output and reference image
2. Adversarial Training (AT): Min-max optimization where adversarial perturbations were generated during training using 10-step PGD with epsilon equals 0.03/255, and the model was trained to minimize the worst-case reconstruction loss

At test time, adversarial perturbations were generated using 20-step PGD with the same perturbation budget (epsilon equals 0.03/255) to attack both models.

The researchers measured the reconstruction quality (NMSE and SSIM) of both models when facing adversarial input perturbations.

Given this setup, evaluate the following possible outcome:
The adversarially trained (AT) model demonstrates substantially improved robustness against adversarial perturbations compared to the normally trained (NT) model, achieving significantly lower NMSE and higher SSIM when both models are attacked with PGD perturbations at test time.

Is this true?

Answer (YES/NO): YES